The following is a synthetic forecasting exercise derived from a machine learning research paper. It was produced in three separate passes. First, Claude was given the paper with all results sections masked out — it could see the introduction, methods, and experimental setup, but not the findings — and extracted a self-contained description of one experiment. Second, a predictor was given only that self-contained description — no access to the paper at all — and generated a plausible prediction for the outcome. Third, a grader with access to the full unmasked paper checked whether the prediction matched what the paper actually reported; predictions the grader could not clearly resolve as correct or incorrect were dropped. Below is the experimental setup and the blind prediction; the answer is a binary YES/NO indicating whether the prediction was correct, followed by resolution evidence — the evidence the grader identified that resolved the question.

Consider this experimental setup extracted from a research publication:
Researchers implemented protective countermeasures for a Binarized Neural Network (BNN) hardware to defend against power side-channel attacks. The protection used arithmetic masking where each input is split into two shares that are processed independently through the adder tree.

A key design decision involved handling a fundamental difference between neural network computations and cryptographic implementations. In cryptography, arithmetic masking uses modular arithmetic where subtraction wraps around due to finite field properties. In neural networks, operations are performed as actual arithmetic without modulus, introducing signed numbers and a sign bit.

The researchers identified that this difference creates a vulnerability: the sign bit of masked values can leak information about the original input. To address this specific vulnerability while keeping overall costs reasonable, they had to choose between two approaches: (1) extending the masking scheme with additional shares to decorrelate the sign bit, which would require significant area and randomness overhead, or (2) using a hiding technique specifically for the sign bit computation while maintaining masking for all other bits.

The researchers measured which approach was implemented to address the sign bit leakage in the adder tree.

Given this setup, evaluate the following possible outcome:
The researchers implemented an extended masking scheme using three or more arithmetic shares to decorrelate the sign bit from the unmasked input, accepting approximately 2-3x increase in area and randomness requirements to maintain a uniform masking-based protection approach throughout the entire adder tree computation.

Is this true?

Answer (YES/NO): NO